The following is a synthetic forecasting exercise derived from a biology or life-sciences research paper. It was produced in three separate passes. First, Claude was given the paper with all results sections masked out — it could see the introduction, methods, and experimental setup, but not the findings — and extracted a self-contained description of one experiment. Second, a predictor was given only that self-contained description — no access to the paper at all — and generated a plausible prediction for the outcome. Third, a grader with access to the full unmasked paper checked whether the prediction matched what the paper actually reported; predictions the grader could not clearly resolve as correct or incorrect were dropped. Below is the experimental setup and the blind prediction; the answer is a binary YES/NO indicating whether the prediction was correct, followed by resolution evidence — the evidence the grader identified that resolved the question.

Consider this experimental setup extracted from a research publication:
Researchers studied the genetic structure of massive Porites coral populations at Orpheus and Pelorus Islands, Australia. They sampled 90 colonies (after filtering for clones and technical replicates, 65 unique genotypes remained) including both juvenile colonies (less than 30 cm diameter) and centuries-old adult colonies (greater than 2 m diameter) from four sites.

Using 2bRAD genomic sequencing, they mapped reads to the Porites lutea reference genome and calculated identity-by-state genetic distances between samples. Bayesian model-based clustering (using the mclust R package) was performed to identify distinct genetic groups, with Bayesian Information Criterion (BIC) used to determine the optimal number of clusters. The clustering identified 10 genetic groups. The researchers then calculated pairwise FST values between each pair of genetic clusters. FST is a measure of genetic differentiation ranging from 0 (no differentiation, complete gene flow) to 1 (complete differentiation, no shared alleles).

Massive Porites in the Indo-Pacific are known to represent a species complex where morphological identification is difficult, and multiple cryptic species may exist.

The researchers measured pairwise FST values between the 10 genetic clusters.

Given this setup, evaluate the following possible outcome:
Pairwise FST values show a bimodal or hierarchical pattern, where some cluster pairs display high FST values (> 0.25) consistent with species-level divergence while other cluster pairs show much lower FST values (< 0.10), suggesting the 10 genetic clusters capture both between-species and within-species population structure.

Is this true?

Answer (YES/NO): NO